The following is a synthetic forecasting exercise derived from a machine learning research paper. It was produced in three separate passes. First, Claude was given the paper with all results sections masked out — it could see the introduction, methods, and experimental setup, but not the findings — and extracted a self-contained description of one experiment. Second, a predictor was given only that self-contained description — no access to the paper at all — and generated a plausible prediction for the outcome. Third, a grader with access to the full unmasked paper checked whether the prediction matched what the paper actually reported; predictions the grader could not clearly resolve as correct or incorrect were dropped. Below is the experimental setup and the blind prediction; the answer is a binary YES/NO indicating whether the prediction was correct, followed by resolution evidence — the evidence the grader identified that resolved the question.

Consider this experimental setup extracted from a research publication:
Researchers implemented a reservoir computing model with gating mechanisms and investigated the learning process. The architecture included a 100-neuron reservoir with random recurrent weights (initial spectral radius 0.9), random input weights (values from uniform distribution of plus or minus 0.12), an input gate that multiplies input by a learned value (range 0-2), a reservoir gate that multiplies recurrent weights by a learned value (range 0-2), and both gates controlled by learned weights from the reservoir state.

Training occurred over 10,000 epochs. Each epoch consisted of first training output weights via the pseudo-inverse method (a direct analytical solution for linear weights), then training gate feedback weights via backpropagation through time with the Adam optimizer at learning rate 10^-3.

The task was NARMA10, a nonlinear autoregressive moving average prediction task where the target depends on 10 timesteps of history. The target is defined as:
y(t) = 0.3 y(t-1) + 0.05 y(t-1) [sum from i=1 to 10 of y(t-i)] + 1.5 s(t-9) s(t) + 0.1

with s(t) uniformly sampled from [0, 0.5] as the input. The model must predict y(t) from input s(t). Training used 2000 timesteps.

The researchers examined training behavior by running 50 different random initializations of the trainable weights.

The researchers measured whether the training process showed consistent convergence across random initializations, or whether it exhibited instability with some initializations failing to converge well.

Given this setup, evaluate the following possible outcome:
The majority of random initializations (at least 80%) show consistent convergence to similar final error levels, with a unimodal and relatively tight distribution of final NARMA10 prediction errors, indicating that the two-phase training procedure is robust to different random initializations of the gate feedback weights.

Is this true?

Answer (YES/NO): NO